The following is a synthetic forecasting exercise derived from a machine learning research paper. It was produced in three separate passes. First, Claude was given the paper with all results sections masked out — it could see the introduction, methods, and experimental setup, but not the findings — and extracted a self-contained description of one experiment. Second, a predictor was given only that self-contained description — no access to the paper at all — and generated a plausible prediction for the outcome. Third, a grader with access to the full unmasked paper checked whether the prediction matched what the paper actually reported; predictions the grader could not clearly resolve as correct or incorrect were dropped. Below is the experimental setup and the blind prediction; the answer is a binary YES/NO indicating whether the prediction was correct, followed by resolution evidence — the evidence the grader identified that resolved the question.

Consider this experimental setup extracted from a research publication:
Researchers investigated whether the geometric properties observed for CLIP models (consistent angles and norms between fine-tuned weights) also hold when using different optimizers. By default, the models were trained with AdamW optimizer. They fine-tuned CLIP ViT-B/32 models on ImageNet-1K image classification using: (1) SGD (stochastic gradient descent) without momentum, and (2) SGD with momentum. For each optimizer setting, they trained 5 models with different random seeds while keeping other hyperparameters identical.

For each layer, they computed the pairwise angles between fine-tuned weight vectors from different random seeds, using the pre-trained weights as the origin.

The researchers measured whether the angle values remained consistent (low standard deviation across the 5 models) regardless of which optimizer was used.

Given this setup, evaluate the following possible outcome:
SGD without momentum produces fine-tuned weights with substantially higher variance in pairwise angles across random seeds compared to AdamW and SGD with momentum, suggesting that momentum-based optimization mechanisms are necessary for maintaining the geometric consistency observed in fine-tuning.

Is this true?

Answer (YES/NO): NO